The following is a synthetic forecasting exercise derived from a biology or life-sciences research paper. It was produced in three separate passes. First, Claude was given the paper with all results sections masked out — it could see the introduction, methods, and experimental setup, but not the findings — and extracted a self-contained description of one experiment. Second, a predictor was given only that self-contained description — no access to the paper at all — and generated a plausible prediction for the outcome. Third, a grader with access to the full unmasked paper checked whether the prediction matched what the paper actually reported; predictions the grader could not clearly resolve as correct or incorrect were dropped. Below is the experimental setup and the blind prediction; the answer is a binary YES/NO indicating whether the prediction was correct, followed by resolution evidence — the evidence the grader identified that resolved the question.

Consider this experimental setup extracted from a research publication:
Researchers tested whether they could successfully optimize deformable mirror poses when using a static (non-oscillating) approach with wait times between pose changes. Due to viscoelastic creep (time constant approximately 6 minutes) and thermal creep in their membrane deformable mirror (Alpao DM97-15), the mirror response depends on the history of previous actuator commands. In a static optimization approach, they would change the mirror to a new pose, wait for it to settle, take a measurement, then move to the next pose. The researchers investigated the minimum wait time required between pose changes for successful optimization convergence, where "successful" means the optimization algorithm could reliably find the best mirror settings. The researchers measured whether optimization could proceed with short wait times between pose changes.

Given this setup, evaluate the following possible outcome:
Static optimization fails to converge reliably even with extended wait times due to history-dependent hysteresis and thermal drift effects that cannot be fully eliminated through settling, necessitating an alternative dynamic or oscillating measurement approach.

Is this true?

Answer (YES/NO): NO